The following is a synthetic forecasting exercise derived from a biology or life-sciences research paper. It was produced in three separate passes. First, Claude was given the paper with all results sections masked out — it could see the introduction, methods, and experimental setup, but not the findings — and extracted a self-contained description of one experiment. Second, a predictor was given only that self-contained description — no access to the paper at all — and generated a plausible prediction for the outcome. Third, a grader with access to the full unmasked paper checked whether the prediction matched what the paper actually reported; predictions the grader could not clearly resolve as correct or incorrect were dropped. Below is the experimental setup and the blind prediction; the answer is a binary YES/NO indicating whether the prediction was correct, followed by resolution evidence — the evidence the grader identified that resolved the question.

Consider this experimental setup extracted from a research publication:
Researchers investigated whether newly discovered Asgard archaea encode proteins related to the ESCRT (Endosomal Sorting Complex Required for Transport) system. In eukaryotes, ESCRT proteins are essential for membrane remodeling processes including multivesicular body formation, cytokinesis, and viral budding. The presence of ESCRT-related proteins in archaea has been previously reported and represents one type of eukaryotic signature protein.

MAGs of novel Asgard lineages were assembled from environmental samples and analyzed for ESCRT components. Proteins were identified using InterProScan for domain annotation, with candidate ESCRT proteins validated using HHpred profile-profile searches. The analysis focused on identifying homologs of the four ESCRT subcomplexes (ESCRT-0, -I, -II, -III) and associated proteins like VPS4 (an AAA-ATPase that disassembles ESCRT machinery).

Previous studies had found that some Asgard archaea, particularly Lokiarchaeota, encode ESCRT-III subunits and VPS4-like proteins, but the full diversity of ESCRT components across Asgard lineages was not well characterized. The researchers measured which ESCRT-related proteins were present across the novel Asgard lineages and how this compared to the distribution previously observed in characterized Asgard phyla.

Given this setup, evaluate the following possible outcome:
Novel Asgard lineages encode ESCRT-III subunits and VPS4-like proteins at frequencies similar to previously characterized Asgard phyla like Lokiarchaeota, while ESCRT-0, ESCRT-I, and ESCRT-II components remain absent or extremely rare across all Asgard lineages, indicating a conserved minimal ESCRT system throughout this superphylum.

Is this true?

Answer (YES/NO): NO